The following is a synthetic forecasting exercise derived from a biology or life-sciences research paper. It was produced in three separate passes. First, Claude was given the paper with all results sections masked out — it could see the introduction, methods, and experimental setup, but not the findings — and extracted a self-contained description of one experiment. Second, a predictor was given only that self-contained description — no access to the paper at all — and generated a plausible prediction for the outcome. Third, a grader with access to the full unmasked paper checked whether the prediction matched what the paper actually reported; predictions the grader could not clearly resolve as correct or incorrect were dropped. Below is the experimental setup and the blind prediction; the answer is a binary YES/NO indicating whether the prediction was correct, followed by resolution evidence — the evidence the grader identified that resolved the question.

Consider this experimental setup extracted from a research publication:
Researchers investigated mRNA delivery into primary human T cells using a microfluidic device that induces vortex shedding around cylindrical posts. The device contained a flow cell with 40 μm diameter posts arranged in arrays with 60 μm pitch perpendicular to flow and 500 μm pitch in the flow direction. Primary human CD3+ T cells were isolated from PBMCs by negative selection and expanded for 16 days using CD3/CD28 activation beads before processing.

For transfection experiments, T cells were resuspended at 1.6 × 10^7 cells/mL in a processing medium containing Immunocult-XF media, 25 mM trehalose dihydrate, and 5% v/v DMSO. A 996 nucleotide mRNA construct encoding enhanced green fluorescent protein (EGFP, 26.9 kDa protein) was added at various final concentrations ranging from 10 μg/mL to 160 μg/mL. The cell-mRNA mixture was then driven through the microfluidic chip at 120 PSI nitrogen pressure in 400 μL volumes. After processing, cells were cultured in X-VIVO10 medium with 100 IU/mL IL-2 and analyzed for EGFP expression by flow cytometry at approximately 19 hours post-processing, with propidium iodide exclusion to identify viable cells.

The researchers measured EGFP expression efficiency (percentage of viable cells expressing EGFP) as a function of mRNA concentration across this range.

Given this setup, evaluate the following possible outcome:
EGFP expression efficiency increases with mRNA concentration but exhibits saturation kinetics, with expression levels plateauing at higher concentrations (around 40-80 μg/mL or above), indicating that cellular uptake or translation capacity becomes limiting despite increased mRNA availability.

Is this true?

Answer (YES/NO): NO